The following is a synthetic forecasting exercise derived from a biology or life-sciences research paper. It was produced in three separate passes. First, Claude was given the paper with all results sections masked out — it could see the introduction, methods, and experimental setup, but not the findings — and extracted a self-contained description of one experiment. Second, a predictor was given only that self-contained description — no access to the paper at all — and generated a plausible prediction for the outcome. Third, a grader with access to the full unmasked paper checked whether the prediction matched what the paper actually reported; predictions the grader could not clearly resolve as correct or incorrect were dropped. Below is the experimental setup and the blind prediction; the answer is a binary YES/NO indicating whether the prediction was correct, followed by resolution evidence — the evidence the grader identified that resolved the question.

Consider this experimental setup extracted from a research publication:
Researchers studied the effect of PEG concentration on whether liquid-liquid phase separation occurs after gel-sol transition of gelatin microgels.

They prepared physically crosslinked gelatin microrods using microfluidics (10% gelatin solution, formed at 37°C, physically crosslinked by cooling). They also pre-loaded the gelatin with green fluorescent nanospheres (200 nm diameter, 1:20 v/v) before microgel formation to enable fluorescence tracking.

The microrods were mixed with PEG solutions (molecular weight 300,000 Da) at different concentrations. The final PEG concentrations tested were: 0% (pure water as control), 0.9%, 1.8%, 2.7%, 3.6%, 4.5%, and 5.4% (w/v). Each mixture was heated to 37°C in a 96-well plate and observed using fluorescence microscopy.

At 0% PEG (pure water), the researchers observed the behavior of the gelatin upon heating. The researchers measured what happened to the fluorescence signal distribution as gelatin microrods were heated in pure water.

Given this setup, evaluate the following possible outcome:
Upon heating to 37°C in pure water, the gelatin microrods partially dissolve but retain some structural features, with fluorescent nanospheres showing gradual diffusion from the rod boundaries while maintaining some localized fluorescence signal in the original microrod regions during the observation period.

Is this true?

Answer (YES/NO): NO